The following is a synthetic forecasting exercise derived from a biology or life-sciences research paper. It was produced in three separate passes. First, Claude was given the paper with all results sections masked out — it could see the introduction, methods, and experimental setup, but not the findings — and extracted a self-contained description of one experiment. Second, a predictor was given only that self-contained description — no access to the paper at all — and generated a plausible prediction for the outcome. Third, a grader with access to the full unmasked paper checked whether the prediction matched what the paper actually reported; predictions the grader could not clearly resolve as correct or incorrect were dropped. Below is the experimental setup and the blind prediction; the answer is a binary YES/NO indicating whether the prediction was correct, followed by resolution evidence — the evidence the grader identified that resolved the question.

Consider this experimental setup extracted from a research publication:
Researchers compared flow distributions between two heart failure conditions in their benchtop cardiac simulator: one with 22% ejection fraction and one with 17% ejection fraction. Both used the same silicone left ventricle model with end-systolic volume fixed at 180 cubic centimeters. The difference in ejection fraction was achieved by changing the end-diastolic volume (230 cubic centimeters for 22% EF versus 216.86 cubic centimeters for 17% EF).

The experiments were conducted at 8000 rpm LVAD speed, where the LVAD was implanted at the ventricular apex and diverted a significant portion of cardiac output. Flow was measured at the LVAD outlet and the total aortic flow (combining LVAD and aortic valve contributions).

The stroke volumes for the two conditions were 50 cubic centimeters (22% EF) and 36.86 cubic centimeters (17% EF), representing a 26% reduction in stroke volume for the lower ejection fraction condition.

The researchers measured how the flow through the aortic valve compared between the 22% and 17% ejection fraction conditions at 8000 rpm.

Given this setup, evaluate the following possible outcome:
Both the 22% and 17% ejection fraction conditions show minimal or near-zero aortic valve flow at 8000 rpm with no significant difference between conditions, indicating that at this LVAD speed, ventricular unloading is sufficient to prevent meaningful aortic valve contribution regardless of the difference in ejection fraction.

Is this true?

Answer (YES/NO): NO